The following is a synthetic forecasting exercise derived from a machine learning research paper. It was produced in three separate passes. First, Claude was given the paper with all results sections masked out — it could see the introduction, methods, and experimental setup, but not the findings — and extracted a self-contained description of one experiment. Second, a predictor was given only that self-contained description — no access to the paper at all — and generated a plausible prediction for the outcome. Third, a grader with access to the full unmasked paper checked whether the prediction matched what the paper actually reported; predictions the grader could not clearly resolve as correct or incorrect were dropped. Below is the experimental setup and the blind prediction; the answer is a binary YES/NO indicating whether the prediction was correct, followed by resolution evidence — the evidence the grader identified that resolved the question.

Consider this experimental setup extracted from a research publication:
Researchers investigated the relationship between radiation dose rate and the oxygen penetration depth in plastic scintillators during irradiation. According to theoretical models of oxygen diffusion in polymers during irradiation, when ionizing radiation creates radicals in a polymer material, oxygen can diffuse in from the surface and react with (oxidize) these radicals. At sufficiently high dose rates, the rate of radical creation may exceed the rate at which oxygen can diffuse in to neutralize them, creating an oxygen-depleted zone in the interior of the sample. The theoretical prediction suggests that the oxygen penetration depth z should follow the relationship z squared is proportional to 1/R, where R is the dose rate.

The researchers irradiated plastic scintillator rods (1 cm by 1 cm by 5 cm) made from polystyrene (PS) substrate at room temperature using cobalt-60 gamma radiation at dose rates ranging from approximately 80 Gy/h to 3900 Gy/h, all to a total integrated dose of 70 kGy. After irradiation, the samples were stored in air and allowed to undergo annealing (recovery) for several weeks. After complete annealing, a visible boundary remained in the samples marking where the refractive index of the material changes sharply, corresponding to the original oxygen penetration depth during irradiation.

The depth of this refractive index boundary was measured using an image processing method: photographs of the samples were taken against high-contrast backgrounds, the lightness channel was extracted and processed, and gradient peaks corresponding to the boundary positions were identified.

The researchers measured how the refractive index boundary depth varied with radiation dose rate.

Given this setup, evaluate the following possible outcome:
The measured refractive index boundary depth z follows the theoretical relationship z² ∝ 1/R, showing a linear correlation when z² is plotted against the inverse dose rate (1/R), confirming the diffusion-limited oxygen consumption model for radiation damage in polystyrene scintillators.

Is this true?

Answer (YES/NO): YES